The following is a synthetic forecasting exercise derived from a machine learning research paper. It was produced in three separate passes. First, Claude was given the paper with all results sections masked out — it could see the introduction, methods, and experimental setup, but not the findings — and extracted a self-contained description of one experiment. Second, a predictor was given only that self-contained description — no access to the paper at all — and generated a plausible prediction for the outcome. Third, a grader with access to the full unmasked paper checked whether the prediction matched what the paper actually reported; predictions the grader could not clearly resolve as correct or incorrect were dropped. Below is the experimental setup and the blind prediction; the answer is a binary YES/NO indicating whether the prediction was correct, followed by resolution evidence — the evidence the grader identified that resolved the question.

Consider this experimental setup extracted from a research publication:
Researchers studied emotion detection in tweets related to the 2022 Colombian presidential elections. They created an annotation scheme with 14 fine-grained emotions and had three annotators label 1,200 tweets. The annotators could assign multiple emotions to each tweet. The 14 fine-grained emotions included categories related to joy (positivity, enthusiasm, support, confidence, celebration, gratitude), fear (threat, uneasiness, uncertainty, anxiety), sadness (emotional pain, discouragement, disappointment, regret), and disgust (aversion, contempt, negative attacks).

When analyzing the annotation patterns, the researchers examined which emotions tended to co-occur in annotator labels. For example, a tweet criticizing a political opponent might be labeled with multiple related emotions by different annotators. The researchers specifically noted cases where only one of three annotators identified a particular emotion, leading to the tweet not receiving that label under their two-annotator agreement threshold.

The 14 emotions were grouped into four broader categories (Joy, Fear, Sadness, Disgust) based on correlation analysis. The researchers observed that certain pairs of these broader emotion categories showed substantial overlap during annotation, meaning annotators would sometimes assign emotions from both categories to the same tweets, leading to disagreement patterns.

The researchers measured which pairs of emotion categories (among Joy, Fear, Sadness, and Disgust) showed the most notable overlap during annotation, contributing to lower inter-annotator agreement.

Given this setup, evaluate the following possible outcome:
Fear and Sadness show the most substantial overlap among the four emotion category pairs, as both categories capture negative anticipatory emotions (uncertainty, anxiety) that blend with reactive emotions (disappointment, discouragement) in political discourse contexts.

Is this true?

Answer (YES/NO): NO